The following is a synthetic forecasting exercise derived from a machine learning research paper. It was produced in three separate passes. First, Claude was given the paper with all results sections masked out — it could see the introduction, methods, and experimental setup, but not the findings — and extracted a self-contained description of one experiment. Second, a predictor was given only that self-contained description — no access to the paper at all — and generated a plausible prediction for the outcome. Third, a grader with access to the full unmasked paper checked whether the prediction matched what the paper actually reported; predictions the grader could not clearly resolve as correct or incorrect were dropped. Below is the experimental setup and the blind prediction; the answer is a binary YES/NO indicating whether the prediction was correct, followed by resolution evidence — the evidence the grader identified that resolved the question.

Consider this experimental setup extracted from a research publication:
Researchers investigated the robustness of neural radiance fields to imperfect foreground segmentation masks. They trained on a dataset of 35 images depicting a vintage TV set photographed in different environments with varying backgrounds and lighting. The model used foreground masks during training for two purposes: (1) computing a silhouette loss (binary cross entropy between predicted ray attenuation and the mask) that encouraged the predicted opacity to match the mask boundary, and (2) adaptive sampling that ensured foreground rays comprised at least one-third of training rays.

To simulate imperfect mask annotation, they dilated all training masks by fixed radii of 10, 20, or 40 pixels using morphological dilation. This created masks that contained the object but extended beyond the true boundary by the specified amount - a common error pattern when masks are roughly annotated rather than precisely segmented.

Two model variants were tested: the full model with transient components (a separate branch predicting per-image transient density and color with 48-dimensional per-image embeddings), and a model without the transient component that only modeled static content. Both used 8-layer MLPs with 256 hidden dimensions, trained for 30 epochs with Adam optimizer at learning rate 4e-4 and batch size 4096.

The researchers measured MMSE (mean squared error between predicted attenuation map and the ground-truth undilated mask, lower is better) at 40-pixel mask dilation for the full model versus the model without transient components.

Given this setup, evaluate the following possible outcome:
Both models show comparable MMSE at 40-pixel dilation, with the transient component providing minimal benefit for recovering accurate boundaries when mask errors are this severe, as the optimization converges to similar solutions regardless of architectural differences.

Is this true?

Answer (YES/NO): NO